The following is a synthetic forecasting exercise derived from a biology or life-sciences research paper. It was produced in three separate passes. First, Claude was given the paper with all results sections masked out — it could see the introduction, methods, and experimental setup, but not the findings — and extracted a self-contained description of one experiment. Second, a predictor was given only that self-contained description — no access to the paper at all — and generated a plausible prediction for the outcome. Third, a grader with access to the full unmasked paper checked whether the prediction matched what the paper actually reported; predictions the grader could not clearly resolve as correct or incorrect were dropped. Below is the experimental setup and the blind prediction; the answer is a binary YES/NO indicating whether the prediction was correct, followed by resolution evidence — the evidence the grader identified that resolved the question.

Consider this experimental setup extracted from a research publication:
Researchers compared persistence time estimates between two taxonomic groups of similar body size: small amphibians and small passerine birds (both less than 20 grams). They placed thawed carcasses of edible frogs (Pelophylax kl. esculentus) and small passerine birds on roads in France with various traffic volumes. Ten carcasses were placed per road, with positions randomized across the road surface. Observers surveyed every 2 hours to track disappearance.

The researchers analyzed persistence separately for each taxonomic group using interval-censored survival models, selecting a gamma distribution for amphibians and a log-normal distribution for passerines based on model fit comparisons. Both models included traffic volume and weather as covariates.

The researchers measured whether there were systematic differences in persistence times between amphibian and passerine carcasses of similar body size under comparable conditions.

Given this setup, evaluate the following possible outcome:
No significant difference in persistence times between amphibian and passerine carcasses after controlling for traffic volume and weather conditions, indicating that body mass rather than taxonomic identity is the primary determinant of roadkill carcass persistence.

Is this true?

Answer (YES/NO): NO